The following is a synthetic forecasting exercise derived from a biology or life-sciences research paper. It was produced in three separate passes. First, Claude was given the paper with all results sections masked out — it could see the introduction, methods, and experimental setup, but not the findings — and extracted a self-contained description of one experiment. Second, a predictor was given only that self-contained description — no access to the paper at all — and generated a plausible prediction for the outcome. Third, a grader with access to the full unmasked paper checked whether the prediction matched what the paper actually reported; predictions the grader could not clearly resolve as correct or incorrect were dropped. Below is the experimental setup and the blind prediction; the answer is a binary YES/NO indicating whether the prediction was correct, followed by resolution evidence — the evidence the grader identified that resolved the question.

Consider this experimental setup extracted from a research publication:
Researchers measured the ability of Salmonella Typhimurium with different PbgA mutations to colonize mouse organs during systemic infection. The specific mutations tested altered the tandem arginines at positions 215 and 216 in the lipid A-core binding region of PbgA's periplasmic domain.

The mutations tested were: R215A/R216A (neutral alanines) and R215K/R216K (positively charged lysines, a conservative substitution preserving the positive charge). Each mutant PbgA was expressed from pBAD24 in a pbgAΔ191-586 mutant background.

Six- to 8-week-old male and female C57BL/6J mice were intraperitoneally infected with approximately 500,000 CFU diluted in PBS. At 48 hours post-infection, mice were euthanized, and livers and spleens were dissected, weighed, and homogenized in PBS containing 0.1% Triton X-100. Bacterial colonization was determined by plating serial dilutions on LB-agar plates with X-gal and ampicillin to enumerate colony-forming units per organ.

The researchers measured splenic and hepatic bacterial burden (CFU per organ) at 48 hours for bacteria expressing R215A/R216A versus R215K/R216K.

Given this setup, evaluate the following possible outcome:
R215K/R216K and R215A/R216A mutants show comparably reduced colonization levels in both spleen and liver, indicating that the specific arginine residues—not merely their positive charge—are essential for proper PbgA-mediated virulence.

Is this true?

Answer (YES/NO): NO